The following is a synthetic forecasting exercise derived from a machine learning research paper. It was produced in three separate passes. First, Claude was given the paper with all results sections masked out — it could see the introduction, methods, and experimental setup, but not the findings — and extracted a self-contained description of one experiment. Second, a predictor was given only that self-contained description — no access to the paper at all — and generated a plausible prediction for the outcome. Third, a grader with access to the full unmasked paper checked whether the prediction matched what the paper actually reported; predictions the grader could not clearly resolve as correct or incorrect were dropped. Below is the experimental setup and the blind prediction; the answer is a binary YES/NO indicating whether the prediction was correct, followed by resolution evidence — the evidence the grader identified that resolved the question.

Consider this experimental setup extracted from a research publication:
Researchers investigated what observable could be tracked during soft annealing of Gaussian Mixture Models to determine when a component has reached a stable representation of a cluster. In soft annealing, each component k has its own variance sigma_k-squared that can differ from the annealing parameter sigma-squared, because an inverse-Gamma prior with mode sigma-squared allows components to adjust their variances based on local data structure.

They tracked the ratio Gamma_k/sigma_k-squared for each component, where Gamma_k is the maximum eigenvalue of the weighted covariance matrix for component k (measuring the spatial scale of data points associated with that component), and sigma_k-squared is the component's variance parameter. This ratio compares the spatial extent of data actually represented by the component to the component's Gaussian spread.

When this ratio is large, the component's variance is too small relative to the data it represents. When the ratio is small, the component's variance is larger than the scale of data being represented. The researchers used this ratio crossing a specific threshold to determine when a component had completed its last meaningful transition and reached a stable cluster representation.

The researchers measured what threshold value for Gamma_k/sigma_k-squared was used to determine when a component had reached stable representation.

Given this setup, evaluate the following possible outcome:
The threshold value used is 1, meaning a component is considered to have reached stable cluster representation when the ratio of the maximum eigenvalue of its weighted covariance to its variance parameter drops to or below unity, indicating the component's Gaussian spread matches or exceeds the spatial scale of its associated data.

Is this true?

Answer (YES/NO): YES